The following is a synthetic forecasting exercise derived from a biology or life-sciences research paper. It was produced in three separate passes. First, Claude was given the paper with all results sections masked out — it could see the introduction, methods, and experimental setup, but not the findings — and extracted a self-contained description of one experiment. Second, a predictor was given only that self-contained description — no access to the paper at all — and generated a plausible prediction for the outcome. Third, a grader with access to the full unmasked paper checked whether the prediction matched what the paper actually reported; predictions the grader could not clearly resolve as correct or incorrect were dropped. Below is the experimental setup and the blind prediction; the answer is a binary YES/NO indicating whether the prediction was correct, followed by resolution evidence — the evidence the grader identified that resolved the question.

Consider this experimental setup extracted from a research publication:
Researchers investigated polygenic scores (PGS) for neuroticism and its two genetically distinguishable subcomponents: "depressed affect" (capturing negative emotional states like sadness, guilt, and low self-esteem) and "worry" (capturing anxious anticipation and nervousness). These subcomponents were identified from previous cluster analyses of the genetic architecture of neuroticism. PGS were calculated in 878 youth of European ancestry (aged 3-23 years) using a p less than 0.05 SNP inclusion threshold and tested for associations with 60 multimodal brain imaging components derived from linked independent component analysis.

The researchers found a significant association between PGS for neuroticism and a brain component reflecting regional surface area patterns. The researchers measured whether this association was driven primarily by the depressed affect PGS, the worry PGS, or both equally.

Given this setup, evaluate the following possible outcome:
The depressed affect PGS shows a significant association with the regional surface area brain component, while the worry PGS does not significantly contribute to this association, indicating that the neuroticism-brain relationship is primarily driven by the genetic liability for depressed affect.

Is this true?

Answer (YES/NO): YES